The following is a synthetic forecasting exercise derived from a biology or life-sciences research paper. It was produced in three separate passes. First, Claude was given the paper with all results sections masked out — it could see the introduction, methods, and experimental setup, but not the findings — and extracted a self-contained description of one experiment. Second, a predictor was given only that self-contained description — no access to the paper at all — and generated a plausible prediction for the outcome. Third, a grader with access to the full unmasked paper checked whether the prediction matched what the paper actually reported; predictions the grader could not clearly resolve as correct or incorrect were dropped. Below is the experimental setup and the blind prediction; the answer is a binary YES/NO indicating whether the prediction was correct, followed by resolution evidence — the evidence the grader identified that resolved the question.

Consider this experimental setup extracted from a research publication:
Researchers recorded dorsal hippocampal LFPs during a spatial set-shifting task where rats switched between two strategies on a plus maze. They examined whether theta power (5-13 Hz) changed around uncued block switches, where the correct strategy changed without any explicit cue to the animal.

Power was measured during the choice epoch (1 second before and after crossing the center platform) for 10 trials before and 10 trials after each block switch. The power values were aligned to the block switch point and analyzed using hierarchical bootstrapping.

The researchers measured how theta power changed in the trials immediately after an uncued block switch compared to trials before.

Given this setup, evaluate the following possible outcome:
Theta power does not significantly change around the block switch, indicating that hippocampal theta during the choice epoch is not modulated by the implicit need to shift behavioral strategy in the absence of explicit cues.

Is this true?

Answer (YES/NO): NO